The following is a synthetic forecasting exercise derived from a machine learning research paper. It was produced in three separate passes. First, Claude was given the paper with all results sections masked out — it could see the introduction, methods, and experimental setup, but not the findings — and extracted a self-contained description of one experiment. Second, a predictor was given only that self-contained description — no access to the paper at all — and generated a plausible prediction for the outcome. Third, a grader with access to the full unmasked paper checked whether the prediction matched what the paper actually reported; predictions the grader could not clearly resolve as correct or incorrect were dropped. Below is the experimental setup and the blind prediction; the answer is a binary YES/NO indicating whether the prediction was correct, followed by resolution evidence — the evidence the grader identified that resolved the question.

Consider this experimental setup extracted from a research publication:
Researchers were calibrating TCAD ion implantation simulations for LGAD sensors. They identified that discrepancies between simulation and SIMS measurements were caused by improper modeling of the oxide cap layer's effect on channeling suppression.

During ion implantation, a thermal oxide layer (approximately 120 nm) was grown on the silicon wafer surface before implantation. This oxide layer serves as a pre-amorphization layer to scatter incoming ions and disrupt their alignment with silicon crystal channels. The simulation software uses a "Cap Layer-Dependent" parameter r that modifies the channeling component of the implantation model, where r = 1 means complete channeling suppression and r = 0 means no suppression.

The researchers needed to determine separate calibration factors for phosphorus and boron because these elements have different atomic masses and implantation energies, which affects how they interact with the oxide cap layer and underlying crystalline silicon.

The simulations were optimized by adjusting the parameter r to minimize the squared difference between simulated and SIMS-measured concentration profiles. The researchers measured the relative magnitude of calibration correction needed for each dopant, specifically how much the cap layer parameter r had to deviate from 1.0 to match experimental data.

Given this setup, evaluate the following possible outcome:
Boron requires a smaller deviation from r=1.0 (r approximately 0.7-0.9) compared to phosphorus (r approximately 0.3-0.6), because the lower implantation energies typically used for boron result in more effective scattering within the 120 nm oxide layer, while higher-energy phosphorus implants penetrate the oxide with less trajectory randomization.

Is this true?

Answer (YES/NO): NO